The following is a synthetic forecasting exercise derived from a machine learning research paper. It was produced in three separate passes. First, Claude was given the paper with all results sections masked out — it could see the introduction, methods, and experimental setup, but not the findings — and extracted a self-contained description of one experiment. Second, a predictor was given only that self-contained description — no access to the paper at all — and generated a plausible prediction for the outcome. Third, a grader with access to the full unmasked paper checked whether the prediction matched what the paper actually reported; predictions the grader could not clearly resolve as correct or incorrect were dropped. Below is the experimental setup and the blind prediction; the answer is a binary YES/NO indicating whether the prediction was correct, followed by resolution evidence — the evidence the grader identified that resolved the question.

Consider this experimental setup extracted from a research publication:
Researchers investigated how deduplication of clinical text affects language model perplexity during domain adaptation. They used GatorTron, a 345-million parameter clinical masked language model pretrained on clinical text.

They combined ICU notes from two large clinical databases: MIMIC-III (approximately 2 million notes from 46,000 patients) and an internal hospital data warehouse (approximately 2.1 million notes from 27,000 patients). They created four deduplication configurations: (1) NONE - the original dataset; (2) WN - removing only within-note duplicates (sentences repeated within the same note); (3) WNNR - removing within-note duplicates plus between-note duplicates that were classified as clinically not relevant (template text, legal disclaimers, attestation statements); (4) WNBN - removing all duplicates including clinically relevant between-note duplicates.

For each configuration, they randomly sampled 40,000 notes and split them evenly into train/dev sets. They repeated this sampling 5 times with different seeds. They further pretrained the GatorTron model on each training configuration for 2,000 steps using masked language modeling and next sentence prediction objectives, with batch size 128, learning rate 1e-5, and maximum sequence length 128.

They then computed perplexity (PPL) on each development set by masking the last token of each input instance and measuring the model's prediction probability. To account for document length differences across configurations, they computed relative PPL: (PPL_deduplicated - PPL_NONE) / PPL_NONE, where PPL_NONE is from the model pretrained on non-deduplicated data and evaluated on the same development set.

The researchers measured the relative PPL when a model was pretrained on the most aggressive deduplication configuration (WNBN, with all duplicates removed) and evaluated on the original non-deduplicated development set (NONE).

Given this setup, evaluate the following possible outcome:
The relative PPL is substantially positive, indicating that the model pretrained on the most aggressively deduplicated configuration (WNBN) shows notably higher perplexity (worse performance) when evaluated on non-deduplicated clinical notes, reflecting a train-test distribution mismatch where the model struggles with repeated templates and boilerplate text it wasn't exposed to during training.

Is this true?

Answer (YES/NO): YES